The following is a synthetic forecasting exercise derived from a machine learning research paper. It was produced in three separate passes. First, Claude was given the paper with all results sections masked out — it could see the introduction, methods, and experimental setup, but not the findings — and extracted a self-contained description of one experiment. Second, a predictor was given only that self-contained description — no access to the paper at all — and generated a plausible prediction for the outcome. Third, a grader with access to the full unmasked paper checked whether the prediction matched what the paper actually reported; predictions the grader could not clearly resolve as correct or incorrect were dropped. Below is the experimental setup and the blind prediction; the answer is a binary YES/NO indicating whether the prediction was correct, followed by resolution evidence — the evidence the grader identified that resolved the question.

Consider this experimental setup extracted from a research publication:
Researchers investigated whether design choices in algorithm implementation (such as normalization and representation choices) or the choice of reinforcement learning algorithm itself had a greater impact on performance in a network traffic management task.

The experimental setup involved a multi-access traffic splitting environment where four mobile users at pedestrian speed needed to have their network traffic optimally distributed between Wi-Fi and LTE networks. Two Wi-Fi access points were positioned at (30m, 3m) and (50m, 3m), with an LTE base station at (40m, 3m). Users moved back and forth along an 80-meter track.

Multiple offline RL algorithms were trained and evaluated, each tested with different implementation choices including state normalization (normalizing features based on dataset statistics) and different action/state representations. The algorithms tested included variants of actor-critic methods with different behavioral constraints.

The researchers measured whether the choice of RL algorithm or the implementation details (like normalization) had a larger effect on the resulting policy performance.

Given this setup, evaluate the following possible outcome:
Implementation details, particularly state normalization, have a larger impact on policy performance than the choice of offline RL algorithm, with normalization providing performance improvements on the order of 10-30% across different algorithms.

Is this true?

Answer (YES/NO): NO